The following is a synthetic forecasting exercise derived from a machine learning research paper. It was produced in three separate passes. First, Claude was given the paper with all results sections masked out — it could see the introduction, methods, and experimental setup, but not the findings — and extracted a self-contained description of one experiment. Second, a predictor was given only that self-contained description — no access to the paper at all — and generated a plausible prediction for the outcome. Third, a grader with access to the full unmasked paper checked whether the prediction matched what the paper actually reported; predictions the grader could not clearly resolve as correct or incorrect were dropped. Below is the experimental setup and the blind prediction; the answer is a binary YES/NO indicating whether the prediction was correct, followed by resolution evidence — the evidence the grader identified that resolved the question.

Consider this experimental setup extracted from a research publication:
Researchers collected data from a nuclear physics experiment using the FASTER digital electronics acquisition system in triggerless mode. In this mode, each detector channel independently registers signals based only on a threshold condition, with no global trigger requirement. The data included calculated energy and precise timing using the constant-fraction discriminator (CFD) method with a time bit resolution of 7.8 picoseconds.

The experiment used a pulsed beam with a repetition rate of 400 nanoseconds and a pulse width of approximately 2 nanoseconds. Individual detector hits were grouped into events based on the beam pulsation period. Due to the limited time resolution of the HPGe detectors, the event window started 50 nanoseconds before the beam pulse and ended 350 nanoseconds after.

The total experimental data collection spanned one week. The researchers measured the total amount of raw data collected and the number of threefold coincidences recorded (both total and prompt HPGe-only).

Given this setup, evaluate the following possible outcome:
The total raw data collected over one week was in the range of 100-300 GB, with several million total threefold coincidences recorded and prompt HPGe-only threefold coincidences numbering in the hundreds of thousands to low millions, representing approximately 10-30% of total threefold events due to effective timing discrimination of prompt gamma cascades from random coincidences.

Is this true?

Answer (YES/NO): NO